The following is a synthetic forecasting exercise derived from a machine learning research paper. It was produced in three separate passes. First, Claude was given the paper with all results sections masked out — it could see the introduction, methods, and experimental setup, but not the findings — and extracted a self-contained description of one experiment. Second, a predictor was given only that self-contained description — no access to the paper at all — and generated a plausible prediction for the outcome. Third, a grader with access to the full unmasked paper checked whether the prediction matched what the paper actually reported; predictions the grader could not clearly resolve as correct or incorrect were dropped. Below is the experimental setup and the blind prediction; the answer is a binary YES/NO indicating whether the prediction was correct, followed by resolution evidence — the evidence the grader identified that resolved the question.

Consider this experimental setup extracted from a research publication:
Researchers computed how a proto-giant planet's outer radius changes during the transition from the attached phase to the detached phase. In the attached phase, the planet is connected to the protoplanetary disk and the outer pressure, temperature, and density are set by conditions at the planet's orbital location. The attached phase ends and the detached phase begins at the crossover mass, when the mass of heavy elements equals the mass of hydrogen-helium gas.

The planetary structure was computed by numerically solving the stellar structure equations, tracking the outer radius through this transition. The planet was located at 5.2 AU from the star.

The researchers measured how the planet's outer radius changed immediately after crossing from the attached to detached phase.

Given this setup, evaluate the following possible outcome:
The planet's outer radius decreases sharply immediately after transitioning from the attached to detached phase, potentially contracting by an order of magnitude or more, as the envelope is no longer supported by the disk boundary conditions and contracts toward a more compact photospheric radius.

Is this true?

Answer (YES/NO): YES